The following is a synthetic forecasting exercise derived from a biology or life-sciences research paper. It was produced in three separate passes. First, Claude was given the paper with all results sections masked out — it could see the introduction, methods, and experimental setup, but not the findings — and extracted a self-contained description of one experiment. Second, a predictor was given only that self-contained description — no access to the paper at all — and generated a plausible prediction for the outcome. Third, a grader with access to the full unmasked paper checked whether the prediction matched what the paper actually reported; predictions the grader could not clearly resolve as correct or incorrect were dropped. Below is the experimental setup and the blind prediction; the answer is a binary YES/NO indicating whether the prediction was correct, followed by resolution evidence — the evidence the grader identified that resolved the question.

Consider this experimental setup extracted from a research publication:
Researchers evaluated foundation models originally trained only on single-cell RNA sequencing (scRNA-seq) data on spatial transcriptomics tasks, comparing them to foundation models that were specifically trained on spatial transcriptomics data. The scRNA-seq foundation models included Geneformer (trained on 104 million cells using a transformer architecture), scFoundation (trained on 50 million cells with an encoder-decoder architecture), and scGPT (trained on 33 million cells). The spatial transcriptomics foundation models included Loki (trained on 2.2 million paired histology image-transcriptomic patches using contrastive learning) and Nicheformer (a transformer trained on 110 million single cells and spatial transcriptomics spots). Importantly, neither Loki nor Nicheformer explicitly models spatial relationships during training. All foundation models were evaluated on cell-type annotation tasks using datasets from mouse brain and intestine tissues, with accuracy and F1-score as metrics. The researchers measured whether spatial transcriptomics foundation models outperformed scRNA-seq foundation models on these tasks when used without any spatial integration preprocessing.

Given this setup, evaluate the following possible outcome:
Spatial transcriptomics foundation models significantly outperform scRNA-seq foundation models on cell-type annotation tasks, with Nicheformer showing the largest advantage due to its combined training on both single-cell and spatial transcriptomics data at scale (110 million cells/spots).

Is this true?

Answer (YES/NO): NO